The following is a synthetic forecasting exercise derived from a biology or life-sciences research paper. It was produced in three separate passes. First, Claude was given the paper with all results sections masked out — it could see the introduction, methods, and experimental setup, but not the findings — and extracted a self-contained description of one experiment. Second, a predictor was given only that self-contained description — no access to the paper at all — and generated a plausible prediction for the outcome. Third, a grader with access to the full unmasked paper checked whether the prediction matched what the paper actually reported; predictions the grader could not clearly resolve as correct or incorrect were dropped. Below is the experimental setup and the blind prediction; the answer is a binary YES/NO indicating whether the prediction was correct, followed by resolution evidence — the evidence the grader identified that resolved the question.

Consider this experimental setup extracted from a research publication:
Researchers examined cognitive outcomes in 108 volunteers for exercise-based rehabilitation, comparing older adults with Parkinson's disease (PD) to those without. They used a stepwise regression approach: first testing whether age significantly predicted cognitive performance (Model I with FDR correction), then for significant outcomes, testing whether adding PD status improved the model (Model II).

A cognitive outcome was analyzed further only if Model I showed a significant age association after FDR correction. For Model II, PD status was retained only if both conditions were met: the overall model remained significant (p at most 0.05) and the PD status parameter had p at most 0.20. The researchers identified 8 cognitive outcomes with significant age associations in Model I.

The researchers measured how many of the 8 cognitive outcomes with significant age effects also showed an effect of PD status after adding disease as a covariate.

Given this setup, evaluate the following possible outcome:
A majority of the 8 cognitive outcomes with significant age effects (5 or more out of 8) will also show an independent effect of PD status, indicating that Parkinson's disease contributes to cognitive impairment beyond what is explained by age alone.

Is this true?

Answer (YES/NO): NO